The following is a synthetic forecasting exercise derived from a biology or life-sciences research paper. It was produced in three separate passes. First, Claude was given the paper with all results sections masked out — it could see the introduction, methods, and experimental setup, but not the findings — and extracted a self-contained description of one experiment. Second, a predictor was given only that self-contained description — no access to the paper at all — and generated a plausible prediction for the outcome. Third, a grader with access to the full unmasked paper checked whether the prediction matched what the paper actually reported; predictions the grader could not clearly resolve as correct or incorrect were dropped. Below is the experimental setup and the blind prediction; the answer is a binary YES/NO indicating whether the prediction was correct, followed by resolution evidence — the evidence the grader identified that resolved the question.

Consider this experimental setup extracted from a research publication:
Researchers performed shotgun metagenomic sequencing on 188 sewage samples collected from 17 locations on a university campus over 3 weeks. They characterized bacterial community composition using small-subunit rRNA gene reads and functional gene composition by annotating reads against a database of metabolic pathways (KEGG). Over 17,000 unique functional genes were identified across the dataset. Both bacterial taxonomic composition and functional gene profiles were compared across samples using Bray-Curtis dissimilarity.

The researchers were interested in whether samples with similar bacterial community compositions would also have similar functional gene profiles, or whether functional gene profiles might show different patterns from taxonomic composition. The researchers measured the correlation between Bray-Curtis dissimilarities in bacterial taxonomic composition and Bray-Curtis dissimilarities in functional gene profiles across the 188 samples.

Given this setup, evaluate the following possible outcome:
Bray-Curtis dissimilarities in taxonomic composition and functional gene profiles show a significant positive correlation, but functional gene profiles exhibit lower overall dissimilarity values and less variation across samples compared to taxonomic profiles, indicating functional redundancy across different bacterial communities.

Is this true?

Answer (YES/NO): NO